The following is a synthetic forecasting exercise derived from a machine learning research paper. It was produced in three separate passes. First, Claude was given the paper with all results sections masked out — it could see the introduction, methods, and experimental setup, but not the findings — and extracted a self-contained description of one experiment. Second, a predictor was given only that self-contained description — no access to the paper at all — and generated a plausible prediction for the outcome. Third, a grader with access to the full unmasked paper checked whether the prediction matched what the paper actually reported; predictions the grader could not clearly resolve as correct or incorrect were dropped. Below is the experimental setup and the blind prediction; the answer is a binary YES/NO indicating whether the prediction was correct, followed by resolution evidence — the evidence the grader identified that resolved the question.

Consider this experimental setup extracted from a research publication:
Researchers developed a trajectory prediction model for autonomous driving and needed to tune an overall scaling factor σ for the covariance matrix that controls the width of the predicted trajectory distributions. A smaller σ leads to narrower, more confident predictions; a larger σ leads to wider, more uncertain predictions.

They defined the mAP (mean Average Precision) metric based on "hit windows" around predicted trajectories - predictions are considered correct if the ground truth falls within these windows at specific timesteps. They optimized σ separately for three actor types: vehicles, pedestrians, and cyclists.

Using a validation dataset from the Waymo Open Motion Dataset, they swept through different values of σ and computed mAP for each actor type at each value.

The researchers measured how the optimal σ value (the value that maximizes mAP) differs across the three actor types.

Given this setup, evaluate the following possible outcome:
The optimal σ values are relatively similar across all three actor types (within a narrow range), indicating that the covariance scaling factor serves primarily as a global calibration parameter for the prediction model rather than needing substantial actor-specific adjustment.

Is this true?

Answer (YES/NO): NO